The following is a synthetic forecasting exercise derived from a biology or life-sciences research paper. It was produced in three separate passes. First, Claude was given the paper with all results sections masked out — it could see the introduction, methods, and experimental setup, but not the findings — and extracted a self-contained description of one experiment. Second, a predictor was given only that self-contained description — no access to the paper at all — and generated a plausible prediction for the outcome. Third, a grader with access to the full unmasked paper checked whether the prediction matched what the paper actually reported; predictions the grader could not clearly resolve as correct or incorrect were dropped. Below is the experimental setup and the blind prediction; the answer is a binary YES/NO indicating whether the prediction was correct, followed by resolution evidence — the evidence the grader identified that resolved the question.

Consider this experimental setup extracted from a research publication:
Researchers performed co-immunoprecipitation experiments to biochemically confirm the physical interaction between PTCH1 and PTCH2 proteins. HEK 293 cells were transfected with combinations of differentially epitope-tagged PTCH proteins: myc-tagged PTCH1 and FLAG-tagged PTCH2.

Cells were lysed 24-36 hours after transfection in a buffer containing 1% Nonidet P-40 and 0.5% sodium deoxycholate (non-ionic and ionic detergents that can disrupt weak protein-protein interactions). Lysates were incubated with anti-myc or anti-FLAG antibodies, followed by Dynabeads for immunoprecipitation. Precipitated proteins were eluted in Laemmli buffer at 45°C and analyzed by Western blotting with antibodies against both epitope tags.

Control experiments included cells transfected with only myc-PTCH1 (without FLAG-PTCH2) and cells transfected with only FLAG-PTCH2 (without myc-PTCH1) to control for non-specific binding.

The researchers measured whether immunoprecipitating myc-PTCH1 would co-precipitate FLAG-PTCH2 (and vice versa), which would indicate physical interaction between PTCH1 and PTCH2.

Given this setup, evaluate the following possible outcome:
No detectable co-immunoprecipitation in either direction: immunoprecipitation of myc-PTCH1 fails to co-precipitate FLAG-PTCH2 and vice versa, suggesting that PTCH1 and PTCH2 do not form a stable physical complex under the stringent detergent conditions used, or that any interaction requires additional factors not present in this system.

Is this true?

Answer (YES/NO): NO